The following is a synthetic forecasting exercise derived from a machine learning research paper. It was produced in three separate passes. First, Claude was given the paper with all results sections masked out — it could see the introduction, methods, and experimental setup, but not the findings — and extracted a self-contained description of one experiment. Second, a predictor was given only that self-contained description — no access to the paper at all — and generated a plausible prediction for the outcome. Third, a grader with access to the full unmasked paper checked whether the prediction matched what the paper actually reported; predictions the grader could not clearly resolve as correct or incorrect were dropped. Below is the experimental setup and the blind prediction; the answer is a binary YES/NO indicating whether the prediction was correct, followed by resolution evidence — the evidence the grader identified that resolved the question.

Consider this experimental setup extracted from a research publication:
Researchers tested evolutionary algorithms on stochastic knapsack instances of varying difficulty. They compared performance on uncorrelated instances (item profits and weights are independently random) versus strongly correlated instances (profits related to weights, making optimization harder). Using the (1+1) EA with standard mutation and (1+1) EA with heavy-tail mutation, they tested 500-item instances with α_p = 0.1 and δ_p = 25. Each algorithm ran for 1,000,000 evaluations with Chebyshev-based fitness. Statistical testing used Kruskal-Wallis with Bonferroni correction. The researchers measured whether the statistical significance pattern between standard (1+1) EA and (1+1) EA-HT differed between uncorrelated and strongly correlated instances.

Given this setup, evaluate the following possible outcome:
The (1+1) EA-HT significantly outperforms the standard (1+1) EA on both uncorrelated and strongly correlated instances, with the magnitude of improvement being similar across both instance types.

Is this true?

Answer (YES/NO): NO